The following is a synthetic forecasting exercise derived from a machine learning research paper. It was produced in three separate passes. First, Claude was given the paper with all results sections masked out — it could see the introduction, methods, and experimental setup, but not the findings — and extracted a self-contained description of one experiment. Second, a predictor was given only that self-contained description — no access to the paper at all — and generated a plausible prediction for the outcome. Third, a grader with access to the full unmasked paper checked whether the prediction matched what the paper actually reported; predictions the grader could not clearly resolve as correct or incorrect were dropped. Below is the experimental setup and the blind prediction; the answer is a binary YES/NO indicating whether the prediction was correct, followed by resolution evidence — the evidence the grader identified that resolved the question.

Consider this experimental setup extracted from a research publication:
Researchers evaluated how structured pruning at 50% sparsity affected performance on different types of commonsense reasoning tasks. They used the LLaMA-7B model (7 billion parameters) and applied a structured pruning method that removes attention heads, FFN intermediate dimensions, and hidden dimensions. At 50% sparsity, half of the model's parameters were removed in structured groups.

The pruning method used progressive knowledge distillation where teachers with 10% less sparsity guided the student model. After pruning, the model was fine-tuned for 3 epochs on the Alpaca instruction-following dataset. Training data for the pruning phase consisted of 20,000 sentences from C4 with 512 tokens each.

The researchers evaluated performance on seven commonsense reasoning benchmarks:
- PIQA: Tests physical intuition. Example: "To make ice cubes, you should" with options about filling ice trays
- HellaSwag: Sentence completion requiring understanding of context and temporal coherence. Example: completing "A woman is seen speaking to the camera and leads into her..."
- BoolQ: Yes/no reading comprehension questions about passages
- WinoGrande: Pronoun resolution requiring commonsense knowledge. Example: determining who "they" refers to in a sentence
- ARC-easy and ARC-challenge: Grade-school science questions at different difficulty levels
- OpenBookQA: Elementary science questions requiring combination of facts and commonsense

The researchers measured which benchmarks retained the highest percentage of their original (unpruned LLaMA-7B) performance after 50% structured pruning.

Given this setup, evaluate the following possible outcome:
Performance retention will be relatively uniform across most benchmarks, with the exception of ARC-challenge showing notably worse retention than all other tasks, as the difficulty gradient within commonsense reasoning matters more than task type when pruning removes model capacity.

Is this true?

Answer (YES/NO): NO